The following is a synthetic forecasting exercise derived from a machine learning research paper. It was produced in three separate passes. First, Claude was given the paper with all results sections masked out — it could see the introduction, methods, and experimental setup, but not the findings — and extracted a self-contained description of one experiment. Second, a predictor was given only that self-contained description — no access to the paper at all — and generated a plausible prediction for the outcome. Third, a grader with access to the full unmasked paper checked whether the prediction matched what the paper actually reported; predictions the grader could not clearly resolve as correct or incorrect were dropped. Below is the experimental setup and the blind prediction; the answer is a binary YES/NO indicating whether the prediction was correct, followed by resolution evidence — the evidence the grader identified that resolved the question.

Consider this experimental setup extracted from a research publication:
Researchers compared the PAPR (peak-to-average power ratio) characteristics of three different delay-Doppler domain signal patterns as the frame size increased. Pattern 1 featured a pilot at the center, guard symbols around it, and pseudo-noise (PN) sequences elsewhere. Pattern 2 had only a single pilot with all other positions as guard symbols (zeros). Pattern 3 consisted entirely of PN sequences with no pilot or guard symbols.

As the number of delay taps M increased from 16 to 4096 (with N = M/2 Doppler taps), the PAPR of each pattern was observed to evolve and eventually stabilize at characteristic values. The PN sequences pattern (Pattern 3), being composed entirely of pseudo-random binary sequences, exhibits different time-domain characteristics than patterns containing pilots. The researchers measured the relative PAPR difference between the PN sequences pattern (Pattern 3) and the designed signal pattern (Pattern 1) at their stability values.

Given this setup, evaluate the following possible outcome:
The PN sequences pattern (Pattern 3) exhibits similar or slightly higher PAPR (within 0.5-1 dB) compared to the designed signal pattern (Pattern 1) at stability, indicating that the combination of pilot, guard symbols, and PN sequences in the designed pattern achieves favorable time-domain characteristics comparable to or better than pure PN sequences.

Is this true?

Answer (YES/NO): NO